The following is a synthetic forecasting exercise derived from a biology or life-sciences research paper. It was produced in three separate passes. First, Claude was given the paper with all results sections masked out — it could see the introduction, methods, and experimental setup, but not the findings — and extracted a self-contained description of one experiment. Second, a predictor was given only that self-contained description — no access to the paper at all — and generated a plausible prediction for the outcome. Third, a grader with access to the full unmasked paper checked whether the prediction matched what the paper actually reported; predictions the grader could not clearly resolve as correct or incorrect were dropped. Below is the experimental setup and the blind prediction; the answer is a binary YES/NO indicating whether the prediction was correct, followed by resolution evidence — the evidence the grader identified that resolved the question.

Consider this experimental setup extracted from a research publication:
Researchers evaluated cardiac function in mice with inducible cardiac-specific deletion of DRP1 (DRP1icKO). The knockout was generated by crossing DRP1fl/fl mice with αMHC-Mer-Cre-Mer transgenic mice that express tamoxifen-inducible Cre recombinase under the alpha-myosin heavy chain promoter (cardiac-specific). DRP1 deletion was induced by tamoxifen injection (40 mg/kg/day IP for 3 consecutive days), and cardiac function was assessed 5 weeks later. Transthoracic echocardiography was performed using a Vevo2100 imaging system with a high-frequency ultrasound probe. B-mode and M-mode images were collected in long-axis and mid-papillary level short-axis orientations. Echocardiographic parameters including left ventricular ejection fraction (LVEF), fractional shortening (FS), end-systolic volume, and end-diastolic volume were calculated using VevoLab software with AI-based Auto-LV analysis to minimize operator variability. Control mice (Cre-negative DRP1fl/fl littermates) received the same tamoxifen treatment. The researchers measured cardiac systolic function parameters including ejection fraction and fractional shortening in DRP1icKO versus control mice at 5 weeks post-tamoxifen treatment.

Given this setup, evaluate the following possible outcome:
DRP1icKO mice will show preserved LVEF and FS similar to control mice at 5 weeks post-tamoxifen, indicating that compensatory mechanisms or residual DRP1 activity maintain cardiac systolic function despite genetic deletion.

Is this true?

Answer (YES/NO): NO